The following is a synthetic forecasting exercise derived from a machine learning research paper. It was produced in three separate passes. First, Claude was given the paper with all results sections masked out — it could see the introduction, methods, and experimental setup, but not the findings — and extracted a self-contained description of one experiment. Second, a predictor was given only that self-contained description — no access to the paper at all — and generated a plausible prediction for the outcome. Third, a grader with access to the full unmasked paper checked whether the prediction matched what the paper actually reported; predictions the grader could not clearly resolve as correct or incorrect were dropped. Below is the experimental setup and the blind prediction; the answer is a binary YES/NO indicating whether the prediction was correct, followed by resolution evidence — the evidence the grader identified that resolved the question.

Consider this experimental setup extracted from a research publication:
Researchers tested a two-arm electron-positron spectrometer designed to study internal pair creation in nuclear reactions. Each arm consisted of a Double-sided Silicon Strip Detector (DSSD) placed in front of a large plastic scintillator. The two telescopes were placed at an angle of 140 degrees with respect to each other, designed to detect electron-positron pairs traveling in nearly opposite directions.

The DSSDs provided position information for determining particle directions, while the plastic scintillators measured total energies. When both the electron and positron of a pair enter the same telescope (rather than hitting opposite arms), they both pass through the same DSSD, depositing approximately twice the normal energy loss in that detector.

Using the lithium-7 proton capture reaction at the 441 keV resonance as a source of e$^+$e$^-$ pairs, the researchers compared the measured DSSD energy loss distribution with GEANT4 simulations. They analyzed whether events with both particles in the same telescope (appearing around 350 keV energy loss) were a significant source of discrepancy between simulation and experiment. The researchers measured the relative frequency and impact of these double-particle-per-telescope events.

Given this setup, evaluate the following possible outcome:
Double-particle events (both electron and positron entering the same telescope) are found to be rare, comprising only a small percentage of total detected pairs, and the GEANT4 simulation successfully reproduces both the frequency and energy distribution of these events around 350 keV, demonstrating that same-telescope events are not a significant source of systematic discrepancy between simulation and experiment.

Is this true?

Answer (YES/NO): NO